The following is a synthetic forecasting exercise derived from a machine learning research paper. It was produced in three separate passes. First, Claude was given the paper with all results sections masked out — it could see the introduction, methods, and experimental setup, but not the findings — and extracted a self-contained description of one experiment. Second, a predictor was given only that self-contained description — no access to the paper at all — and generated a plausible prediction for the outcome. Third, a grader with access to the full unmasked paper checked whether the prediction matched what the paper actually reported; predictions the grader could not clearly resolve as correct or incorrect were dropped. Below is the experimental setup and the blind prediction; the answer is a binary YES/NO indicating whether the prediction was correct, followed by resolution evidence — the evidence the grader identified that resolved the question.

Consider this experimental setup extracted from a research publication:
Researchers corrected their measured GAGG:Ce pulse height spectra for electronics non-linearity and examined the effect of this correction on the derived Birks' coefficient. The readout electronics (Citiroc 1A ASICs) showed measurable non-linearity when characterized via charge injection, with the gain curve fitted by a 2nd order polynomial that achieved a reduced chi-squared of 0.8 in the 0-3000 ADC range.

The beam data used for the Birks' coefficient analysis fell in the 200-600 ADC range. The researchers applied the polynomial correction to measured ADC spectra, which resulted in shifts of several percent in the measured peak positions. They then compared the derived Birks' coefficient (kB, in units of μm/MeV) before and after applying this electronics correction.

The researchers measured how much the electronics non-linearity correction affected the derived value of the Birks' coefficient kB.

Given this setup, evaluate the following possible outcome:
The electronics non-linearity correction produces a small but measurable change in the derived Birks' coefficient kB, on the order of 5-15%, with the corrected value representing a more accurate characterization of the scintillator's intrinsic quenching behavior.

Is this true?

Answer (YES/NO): NO